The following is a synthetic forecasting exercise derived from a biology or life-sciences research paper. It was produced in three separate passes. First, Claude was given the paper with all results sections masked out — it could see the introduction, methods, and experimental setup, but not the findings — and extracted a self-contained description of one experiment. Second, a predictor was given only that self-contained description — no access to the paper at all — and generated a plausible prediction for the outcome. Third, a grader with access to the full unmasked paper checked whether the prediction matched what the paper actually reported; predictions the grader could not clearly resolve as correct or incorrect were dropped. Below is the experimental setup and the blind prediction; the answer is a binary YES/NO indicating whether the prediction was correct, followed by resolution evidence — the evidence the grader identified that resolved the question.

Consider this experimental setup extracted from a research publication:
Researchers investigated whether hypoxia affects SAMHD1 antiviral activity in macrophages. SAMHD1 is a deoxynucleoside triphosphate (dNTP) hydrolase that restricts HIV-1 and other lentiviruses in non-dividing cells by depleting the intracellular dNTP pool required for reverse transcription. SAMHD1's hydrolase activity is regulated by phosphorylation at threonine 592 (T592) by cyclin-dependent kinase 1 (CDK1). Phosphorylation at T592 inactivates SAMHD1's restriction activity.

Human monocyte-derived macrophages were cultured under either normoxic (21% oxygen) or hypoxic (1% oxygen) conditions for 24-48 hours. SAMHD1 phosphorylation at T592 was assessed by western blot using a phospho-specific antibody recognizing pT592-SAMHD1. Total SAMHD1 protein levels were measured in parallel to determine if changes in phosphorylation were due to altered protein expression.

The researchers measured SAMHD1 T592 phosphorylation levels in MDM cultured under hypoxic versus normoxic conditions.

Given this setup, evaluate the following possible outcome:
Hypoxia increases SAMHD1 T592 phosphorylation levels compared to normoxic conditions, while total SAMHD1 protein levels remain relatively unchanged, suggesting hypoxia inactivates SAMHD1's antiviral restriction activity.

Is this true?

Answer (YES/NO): YES